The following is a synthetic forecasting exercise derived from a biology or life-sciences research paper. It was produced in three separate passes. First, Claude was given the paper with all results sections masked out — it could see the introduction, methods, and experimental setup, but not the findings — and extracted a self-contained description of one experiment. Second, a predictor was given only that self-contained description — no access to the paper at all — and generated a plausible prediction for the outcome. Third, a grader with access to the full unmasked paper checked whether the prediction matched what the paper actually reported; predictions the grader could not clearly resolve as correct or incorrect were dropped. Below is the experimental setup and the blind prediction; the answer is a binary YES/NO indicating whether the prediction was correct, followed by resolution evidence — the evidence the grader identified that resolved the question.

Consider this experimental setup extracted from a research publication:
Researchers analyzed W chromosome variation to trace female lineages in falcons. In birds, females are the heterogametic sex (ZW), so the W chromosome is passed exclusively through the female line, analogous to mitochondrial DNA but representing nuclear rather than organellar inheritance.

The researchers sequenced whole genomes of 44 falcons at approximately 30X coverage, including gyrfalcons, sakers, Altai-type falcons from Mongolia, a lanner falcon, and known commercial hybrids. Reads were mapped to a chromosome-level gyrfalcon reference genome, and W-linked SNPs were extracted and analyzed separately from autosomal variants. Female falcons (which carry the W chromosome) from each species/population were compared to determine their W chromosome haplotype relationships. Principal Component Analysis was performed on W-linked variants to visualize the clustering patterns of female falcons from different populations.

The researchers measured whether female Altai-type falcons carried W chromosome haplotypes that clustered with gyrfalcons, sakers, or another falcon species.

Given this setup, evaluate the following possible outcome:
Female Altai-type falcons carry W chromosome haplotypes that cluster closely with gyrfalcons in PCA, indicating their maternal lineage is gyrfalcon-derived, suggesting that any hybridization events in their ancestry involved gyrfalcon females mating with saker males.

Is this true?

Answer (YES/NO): NO